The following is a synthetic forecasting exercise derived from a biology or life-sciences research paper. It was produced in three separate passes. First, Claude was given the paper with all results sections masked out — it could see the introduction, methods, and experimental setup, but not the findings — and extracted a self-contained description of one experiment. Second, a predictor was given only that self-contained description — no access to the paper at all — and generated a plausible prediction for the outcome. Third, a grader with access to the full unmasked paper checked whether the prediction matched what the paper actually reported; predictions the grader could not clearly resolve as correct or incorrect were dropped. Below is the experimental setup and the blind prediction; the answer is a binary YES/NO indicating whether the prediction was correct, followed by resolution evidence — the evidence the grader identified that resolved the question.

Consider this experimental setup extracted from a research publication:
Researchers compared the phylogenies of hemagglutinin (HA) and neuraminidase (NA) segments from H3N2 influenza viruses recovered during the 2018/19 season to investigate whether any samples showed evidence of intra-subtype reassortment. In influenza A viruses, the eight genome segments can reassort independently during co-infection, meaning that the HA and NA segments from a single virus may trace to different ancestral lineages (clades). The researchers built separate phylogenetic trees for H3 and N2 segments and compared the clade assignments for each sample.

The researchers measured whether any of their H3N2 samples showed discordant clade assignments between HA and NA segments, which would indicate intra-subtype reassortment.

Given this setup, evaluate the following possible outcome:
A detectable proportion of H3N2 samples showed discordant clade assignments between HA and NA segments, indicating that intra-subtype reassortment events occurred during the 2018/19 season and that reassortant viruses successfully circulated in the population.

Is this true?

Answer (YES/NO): YES